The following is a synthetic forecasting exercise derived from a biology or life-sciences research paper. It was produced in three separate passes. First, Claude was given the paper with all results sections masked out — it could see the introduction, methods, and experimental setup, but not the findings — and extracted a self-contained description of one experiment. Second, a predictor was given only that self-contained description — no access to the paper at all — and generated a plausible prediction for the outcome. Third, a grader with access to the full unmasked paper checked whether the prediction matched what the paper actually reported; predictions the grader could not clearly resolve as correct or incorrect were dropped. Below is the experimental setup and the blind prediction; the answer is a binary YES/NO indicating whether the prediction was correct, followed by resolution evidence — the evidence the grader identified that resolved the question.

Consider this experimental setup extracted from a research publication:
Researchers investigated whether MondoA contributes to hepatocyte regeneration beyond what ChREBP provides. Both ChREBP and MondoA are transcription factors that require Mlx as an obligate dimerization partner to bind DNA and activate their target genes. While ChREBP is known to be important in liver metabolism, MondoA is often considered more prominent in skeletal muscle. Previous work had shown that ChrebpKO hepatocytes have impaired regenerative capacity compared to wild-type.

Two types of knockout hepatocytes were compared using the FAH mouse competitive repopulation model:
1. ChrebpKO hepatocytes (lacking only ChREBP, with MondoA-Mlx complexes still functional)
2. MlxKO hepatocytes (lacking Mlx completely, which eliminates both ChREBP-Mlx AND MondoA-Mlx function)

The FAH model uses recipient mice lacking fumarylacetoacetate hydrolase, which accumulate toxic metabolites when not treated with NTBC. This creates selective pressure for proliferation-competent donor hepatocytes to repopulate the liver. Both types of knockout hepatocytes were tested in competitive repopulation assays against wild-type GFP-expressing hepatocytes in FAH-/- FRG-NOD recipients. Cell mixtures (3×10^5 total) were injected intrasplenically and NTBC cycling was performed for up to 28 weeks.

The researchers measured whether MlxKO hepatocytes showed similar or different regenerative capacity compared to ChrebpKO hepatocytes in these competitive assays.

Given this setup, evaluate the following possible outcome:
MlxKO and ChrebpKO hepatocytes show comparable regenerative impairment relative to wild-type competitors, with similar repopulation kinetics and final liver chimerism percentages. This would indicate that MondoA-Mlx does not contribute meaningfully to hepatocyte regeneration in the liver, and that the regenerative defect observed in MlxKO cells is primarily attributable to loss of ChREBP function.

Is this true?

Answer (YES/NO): NO